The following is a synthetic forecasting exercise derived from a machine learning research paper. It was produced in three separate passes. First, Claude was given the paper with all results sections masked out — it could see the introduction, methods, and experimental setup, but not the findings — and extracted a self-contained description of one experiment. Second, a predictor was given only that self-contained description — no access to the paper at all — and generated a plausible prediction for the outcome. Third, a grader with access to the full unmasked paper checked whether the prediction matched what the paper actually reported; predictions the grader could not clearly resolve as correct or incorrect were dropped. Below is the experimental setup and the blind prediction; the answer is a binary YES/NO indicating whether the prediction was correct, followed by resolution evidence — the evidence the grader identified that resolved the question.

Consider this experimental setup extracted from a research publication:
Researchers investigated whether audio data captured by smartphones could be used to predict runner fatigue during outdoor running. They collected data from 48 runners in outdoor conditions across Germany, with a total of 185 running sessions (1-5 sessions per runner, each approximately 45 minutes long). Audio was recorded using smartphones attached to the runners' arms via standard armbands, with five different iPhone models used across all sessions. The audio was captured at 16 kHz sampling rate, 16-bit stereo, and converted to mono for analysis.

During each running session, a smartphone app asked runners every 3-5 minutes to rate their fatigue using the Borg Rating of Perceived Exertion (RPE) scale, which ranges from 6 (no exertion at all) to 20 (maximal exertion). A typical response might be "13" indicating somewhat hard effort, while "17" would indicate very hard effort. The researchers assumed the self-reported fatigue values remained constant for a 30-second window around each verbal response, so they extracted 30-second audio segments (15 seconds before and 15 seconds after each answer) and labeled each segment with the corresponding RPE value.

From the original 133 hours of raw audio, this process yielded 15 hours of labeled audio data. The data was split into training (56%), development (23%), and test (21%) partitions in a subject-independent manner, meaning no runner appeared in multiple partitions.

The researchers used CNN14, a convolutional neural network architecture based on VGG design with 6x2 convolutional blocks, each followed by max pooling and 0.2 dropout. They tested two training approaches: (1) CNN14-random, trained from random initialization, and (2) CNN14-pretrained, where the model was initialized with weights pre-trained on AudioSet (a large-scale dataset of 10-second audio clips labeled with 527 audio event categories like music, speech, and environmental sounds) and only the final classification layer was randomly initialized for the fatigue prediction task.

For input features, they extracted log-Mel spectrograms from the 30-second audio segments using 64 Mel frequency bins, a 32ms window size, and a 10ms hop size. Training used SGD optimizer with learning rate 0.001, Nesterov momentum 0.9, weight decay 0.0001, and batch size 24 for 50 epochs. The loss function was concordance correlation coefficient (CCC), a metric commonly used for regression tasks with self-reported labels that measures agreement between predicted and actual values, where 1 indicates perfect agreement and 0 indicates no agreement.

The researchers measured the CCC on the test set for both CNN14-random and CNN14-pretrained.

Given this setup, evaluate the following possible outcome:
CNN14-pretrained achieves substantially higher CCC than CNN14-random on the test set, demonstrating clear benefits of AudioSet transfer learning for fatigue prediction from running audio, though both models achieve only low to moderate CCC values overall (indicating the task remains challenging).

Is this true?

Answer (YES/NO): YES